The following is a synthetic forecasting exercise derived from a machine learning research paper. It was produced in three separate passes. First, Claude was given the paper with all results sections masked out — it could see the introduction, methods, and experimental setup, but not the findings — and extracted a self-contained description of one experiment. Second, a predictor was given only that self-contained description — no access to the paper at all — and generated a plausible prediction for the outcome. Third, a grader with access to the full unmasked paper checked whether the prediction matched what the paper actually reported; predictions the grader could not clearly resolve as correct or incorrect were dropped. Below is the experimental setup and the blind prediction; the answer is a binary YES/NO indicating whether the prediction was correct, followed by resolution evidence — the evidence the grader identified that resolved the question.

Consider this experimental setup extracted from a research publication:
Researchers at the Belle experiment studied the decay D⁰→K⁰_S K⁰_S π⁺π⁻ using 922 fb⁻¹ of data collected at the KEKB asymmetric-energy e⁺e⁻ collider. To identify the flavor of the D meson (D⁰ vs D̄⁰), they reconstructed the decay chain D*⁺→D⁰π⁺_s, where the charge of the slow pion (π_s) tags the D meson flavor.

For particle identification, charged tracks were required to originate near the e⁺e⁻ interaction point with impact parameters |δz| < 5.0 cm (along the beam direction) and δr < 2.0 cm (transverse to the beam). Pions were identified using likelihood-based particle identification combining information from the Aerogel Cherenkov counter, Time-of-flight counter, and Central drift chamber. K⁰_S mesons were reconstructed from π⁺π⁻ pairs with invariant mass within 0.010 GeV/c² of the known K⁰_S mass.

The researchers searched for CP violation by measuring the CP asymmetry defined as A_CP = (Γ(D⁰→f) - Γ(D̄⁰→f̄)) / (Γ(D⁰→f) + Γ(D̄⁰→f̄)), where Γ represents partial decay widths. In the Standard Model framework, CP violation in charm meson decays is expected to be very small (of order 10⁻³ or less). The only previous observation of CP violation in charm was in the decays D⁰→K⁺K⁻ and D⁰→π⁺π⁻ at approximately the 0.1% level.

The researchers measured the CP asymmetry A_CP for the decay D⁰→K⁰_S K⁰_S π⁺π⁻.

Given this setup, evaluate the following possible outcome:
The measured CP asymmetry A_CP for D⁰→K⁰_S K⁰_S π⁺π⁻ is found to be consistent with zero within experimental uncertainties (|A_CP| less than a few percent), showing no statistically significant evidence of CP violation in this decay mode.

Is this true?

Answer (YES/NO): YES